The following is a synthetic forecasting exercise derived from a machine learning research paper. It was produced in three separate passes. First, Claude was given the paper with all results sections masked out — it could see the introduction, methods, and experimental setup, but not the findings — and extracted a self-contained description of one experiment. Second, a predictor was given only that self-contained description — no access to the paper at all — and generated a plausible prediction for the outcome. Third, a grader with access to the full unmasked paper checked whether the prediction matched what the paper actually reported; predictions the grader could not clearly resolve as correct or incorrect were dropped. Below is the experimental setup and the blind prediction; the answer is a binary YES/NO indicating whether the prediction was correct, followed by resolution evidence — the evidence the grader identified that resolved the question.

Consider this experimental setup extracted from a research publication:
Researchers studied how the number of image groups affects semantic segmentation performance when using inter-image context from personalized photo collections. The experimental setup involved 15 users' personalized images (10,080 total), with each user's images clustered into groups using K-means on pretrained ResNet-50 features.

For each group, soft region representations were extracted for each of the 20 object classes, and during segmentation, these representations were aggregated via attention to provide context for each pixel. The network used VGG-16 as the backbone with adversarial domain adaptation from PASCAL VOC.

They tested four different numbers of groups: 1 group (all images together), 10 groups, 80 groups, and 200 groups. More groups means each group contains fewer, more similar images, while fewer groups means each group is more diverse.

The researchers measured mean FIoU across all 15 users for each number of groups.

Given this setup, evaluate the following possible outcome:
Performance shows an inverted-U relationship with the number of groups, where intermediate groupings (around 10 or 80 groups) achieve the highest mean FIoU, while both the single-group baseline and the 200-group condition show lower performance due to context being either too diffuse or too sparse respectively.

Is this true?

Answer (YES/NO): YES